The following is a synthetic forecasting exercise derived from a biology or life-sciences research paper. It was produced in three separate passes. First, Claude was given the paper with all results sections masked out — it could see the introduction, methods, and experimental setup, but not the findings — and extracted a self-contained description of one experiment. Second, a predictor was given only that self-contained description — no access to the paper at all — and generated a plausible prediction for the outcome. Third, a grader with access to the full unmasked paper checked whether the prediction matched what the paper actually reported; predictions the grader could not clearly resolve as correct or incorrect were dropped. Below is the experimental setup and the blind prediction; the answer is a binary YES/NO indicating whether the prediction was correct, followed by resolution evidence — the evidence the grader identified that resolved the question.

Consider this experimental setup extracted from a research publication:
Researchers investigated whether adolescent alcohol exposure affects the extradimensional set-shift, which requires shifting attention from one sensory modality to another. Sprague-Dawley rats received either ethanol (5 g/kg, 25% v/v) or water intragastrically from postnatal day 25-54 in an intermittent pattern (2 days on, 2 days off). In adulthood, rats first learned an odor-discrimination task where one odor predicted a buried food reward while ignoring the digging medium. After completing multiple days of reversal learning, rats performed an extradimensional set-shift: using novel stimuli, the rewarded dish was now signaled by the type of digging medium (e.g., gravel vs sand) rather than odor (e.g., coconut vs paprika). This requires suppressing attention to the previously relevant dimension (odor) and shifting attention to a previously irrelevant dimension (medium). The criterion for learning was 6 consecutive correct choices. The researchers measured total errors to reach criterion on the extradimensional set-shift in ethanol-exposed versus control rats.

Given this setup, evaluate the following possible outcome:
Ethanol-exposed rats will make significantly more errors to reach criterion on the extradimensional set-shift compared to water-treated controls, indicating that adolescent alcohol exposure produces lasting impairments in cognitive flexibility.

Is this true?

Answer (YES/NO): NO